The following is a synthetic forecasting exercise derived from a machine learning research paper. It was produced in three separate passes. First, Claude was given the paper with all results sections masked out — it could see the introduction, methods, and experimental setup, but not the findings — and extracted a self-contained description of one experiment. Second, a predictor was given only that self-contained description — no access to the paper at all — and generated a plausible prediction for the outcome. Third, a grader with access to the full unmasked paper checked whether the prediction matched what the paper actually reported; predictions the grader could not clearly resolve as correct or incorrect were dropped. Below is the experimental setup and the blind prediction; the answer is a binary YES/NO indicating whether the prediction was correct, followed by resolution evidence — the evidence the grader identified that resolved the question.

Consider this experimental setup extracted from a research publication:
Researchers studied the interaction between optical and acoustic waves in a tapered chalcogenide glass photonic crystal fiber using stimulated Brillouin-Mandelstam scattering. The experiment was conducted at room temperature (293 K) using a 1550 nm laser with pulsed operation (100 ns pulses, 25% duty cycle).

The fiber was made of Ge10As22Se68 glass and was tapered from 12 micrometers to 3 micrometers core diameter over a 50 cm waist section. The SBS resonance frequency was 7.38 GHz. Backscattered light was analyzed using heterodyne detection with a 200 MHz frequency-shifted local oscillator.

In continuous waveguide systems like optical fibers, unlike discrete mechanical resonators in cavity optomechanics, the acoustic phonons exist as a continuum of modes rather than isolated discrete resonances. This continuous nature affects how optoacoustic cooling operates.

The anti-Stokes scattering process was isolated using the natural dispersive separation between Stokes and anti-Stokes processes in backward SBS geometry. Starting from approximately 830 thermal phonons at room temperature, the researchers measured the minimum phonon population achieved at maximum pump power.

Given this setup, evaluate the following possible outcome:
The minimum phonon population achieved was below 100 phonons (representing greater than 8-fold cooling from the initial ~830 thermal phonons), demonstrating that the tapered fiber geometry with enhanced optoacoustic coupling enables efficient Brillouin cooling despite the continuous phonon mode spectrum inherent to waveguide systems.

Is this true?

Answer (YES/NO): NO